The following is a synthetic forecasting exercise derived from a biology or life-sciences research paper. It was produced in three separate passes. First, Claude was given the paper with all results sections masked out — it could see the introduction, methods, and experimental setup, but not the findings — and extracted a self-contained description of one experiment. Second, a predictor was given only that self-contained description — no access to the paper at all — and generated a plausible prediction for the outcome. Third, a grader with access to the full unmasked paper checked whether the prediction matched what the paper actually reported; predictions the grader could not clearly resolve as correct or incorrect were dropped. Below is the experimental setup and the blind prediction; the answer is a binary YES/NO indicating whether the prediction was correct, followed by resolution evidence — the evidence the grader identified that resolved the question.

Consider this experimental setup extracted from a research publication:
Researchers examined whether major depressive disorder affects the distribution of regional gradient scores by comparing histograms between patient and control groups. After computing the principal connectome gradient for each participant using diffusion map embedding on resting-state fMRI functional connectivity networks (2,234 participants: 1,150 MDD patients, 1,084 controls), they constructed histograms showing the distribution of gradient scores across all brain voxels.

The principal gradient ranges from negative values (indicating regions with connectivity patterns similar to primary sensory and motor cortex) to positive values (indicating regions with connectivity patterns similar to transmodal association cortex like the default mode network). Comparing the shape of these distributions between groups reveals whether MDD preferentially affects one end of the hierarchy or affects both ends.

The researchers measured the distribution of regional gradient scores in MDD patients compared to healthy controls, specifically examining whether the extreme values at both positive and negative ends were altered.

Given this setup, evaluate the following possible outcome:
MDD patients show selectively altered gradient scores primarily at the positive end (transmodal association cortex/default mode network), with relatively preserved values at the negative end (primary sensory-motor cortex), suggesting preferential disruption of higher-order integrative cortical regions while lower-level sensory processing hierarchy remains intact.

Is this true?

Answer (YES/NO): NO